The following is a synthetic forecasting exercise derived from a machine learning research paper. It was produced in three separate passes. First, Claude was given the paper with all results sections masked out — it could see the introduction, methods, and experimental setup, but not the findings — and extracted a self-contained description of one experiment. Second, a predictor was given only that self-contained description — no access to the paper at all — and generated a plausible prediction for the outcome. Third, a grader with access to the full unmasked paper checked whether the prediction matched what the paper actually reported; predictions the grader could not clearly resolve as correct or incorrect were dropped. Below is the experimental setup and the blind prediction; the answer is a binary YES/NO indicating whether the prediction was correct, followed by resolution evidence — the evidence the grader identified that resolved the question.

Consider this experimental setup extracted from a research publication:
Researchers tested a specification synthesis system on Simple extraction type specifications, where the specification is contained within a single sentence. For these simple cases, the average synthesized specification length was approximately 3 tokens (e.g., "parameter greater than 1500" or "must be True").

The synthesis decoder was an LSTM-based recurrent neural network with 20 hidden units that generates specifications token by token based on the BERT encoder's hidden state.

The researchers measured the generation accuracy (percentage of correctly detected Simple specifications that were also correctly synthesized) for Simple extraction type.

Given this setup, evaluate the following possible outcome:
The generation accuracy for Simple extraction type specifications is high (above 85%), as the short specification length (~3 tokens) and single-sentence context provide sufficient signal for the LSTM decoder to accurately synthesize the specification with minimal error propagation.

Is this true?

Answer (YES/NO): YES